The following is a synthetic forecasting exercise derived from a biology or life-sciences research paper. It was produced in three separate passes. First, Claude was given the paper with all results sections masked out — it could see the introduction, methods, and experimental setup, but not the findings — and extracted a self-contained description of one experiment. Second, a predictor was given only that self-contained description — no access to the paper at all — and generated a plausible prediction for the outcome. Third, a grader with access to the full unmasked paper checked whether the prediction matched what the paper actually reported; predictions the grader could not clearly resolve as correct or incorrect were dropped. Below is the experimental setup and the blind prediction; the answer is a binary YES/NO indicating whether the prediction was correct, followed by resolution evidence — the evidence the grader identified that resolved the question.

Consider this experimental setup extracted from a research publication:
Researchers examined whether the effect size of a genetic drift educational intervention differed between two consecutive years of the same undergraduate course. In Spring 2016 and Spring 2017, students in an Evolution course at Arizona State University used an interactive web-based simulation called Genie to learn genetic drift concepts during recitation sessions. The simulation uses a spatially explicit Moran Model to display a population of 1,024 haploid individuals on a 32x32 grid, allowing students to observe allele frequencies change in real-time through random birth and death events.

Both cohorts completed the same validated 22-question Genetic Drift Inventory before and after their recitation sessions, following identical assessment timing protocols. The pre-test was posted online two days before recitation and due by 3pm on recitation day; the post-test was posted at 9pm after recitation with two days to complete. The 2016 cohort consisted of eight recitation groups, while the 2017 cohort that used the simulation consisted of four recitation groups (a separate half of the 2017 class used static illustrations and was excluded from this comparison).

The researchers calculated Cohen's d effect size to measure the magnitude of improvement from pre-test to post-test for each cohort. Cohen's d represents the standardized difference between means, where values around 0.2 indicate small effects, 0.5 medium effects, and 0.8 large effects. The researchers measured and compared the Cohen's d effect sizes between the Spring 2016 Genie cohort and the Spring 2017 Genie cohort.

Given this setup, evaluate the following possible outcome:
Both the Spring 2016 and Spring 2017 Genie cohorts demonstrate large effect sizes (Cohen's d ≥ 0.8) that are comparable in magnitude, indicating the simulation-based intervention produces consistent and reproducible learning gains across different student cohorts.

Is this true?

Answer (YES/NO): NO